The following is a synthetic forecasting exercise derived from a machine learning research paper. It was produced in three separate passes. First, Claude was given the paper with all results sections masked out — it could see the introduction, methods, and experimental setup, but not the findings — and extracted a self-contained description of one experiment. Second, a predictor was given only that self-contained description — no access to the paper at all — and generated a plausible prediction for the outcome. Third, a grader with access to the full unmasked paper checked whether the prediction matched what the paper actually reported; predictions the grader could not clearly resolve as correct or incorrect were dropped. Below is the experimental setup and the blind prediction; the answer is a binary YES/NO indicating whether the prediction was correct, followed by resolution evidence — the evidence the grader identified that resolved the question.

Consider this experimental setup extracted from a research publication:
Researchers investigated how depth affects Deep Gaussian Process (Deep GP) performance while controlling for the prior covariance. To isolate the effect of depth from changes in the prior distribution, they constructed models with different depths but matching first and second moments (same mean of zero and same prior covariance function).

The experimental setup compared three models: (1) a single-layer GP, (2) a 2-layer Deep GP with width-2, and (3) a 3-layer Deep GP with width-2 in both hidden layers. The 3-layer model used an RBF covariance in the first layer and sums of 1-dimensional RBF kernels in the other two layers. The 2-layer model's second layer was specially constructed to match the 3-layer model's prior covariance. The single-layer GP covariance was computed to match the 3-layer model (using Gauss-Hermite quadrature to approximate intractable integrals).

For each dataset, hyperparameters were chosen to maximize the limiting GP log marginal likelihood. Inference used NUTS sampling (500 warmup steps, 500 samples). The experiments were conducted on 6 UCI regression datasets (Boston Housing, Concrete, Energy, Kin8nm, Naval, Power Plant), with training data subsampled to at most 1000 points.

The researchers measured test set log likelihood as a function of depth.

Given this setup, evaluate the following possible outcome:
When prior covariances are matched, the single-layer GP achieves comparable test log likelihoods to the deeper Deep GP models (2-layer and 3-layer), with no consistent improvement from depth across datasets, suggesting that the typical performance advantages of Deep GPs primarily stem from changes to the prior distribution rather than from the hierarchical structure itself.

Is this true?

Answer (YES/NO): NO